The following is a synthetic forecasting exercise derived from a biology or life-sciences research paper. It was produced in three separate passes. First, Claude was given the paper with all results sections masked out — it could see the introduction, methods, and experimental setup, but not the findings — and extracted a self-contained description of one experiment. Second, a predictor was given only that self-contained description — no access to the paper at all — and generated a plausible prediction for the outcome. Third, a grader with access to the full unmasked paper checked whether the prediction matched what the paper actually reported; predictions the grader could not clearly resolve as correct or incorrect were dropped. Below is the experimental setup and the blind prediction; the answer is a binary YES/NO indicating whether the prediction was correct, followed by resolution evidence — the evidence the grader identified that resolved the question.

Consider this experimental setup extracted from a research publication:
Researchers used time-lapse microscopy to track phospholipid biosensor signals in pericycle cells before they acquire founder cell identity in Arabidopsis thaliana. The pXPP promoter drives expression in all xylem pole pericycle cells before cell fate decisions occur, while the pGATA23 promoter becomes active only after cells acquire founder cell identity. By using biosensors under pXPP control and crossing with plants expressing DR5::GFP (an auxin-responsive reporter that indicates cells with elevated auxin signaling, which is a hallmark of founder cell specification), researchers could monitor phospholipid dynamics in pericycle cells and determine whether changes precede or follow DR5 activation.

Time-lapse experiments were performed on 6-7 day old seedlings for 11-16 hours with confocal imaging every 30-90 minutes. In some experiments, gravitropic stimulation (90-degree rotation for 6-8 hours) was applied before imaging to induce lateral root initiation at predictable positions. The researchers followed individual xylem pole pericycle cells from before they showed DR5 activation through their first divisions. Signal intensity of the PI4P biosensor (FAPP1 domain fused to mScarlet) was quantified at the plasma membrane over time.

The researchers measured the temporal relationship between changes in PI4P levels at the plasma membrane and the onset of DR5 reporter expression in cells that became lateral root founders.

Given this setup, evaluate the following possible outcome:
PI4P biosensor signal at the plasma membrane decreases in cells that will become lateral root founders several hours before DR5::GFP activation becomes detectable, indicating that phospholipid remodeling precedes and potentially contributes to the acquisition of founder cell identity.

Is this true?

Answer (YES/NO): NO